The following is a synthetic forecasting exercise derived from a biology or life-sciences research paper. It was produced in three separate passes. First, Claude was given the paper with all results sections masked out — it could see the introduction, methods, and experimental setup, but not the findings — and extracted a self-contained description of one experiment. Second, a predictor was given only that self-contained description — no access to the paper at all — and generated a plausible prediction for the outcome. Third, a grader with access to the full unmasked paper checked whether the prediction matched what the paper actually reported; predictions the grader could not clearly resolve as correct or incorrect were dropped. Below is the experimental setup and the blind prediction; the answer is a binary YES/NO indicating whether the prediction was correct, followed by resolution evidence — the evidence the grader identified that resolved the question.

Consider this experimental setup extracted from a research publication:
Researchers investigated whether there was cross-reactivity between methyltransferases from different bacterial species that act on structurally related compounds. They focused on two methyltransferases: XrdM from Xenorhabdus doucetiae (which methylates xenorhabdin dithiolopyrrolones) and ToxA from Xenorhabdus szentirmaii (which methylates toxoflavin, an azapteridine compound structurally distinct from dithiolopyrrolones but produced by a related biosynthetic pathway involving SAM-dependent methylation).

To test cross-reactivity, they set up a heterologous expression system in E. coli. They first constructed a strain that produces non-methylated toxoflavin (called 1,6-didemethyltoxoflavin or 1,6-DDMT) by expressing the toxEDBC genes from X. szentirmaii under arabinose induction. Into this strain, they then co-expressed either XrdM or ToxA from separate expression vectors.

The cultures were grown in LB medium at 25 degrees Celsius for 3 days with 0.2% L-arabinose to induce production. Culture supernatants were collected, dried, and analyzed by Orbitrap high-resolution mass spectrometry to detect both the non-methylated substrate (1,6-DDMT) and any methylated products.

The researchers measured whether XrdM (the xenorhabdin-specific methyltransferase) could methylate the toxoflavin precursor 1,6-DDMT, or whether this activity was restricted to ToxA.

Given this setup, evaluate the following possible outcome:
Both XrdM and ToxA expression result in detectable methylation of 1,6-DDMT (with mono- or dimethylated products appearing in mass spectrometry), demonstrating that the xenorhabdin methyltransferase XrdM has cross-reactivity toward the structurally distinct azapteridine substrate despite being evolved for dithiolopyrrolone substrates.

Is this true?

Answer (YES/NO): NO